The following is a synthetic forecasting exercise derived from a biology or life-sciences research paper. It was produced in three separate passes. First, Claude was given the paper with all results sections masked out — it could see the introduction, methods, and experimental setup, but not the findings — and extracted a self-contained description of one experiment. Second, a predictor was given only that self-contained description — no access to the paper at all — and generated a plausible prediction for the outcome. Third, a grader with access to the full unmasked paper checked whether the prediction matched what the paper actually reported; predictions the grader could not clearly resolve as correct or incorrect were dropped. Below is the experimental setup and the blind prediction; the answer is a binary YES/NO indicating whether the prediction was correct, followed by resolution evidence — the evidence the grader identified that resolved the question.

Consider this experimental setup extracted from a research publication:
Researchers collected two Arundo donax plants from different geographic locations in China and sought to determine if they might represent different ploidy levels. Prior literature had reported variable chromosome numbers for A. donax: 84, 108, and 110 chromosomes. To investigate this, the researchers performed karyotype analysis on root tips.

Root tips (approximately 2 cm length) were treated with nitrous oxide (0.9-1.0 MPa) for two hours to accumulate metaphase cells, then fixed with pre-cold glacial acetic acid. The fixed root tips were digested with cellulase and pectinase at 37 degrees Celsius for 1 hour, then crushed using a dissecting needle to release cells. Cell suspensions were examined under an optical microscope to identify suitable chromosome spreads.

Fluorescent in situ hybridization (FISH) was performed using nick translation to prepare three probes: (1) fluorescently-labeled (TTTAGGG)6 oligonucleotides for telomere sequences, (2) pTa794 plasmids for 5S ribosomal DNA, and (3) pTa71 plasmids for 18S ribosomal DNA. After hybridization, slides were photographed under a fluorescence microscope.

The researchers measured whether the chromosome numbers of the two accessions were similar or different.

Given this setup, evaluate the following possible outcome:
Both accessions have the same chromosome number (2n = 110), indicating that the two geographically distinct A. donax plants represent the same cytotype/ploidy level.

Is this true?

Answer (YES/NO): NO